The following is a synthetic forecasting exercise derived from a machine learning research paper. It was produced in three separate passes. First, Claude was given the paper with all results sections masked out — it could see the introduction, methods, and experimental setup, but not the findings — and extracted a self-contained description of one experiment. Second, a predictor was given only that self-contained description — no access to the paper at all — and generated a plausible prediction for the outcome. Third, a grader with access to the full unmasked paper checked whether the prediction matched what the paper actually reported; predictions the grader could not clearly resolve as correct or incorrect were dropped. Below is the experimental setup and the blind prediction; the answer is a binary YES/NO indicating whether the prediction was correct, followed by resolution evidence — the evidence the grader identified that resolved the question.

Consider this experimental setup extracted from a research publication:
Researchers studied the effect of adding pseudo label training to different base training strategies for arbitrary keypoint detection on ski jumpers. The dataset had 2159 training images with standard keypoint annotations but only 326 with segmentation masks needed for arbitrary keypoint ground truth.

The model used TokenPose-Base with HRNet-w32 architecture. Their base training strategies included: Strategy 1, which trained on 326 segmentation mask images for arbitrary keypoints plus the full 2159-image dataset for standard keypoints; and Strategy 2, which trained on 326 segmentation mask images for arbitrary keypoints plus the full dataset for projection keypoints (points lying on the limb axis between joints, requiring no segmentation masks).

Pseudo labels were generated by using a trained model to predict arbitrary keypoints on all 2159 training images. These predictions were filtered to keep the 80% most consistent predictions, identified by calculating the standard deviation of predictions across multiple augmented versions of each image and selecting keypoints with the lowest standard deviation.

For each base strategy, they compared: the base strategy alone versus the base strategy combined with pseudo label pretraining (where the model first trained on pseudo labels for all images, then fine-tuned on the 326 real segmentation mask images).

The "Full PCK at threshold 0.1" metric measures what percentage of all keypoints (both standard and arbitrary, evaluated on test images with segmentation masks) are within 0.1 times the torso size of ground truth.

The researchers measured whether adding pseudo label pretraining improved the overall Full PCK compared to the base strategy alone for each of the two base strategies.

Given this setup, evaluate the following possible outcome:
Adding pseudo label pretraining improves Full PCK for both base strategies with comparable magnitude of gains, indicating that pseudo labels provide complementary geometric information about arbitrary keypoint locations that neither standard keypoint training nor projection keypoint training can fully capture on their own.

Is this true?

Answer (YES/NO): NO